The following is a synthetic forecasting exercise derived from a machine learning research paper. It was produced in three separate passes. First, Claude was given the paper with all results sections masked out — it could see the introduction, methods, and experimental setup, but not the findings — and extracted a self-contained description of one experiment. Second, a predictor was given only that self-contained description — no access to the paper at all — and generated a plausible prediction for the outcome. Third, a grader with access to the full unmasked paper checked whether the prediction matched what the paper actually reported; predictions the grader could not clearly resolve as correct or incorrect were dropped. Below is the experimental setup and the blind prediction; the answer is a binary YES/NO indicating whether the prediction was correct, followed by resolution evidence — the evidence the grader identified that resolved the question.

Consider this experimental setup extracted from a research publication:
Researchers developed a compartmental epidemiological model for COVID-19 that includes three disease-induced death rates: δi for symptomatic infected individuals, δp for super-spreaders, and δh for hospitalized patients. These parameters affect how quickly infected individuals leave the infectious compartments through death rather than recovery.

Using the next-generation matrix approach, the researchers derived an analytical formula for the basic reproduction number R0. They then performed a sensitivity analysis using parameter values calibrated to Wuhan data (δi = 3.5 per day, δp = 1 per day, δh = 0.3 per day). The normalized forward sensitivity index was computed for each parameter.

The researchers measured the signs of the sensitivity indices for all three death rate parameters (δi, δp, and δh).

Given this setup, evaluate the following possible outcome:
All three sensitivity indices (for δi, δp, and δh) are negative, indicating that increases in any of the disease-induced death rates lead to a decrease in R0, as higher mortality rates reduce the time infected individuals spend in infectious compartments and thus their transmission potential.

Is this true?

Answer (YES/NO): YES